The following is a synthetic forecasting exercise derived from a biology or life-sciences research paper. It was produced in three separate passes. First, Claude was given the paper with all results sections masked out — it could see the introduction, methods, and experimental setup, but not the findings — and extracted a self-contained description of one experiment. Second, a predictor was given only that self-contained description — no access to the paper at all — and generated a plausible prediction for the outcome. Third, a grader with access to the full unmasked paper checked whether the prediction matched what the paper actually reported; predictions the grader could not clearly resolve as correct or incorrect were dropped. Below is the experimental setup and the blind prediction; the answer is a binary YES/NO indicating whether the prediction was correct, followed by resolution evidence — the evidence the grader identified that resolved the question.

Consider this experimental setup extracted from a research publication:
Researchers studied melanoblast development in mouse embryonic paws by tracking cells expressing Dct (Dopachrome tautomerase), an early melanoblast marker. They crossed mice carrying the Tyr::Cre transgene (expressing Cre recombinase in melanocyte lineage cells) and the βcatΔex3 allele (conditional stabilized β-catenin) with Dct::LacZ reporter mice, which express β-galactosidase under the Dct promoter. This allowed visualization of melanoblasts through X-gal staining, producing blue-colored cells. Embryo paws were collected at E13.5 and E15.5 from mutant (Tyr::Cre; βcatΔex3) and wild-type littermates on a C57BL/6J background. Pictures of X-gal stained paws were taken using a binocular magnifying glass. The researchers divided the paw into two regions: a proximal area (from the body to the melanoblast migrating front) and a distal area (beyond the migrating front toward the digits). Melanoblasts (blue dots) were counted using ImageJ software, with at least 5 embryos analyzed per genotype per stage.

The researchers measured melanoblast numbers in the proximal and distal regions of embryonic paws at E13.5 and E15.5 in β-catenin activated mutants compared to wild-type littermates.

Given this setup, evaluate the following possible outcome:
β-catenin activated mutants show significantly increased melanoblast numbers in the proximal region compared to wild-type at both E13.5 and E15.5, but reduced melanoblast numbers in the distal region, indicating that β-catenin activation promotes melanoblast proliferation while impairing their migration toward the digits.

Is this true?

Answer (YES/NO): NO